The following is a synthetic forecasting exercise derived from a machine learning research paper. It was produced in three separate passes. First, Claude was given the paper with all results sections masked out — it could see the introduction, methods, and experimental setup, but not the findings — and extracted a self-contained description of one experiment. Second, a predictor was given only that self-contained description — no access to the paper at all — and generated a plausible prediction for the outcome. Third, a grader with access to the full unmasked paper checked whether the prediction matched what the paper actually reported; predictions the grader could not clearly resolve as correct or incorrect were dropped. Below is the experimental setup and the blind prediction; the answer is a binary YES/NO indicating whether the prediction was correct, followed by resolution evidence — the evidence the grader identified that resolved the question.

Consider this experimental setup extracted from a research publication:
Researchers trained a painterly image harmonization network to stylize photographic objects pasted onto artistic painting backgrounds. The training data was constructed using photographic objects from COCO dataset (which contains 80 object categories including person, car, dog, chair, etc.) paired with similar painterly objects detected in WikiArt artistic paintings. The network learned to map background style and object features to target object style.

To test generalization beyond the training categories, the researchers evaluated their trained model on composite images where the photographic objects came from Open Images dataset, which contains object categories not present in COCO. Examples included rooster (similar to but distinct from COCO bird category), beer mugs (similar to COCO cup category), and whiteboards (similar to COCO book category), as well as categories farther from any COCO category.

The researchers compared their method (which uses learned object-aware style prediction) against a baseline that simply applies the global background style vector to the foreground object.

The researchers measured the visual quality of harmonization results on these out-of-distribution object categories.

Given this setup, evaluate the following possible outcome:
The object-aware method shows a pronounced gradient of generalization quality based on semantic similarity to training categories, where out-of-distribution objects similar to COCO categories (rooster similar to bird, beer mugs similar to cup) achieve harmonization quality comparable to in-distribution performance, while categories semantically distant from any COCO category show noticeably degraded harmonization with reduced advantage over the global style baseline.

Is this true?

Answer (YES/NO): NO